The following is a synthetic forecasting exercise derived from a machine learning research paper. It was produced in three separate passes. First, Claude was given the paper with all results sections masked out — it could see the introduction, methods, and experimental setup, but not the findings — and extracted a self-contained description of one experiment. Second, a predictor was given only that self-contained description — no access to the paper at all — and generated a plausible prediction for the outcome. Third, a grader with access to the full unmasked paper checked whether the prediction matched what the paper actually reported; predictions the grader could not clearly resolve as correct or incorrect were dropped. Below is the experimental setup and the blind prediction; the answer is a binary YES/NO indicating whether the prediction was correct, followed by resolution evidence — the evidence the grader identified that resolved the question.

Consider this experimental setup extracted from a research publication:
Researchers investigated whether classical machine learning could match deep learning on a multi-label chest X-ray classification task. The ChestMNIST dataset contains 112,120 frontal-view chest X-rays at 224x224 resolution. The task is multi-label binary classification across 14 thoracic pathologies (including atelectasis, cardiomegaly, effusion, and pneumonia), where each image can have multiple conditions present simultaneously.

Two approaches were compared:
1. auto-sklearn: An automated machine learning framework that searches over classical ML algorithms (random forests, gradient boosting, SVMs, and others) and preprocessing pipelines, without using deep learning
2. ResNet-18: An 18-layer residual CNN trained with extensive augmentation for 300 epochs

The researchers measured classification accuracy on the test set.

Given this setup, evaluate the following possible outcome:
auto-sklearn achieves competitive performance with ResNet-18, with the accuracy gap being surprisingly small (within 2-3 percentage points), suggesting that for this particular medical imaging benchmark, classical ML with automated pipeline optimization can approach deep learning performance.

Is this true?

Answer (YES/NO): NO